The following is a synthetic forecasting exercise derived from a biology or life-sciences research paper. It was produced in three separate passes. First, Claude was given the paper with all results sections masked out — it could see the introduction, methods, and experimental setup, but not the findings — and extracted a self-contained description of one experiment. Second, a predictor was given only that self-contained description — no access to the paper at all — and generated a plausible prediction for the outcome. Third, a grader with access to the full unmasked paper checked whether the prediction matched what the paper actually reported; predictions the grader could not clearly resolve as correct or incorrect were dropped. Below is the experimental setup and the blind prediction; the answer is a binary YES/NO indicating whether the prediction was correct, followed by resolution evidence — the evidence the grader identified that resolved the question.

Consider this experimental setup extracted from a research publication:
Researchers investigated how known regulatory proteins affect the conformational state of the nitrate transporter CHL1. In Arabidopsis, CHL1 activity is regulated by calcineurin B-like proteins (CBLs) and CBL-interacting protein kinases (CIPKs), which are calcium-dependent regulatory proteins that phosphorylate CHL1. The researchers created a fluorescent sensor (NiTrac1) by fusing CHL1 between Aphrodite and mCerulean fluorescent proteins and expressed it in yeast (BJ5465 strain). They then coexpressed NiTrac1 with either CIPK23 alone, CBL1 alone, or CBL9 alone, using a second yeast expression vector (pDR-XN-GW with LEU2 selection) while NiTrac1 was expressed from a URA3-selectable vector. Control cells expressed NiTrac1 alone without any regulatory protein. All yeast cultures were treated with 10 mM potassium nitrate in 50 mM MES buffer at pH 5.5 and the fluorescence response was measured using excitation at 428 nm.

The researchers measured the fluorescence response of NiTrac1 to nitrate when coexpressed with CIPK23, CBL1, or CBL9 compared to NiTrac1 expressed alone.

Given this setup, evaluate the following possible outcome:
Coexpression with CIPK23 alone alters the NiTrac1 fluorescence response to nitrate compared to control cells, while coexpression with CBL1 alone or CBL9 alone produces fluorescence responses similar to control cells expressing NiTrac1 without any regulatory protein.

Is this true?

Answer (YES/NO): NO